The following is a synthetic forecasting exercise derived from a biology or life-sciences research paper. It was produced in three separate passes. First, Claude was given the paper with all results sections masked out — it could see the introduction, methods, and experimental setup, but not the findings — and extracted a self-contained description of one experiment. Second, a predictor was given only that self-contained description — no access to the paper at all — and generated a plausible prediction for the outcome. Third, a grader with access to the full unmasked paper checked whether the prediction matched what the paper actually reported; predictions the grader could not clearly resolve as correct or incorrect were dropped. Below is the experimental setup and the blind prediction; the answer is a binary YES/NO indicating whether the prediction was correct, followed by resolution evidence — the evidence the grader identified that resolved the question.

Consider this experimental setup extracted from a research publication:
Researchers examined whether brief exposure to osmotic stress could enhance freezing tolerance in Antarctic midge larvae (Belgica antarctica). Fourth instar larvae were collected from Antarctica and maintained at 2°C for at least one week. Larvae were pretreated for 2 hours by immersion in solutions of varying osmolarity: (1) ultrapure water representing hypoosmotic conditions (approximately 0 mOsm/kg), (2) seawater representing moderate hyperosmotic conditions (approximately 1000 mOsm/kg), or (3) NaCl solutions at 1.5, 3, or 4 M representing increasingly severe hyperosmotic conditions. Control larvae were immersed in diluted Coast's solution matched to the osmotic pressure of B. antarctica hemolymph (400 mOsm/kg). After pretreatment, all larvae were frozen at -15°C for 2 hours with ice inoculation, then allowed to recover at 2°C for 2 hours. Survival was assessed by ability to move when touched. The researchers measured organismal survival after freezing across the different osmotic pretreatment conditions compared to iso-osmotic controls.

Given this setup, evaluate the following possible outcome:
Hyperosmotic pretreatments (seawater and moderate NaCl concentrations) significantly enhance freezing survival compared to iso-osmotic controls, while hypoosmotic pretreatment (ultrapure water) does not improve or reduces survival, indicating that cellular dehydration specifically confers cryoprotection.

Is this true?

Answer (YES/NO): NO